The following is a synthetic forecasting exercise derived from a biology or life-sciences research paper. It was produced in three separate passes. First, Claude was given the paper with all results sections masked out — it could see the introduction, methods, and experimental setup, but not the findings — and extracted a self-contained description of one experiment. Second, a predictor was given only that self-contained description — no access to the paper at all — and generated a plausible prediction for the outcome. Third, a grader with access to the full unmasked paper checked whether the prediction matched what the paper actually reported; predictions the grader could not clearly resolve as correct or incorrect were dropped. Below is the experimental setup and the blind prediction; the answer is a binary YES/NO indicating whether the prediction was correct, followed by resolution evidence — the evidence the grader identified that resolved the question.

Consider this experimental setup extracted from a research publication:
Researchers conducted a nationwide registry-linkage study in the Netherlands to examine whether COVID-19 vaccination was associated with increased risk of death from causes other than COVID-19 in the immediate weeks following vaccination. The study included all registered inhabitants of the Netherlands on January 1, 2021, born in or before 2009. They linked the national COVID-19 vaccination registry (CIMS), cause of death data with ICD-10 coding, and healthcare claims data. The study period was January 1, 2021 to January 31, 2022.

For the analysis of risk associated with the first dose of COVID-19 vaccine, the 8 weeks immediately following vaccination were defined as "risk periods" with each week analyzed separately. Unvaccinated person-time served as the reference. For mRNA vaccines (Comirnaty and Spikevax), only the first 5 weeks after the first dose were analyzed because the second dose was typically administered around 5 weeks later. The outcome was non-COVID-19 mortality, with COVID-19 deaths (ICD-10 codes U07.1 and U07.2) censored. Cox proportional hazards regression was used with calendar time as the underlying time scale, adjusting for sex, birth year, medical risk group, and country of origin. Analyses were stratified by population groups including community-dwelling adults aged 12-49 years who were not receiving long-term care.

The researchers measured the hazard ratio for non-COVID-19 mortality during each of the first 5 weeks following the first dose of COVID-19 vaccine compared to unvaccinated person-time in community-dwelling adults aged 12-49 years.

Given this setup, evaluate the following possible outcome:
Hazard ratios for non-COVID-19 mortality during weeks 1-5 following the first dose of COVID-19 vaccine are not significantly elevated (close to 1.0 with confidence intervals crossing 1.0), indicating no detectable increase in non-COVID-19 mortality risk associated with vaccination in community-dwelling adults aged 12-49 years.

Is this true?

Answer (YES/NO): NO